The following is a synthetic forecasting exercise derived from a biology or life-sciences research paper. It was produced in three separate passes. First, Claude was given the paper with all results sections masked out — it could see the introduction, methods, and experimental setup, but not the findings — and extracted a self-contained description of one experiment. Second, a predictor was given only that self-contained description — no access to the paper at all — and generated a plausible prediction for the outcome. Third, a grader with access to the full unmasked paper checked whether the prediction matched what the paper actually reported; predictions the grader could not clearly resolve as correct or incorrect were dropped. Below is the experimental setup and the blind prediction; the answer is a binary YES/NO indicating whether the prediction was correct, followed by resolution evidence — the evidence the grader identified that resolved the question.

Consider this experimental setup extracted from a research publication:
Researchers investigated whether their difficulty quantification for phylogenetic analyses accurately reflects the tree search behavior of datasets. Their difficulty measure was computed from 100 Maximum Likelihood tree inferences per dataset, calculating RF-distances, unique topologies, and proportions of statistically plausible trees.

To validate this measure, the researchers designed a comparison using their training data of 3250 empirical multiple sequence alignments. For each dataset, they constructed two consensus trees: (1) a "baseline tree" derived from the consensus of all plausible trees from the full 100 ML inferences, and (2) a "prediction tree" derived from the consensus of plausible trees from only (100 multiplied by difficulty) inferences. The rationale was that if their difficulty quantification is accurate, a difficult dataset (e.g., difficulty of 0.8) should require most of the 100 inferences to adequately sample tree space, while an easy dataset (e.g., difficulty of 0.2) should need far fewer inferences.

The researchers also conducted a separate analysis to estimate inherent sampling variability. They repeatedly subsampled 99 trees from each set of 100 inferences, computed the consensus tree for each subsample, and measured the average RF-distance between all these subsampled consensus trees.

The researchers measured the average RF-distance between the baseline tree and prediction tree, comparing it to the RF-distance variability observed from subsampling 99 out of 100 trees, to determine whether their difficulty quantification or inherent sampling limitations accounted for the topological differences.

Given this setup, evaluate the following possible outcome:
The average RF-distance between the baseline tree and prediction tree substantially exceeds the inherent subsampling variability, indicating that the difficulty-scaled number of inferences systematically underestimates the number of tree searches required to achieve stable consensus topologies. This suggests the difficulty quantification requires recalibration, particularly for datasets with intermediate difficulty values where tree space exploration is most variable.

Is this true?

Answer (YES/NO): NO